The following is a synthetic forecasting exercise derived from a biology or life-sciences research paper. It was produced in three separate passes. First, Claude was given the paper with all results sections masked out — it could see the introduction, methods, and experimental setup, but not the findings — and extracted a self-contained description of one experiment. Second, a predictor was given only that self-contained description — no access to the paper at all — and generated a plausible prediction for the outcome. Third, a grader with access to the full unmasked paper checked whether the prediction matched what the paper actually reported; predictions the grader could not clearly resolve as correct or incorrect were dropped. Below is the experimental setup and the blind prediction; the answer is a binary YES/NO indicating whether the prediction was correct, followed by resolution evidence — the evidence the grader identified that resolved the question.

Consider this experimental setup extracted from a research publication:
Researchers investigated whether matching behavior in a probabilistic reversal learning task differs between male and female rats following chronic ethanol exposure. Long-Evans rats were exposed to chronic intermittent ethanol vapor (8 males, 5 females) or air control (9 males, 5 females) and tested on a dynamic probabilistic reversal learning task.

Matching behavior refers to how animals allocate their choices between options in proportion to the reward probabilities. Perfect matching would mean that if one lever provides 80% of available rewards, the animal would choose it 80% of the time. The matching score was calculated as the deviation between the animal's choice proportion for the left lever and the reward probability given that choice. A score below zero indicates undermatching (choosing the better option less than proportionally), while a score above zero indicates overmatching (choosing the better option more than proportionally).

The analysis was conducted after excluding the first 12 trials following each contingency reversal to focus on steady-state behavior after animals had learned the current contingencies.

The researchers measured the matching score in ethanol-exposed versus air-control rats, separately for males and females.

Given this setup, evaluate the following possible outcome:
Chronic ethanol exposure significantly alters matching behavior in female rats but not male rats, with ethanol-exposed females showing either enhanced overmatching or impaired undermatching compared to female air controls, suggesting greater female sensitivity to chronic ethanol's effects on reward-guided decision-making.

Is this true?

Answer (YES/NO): NO